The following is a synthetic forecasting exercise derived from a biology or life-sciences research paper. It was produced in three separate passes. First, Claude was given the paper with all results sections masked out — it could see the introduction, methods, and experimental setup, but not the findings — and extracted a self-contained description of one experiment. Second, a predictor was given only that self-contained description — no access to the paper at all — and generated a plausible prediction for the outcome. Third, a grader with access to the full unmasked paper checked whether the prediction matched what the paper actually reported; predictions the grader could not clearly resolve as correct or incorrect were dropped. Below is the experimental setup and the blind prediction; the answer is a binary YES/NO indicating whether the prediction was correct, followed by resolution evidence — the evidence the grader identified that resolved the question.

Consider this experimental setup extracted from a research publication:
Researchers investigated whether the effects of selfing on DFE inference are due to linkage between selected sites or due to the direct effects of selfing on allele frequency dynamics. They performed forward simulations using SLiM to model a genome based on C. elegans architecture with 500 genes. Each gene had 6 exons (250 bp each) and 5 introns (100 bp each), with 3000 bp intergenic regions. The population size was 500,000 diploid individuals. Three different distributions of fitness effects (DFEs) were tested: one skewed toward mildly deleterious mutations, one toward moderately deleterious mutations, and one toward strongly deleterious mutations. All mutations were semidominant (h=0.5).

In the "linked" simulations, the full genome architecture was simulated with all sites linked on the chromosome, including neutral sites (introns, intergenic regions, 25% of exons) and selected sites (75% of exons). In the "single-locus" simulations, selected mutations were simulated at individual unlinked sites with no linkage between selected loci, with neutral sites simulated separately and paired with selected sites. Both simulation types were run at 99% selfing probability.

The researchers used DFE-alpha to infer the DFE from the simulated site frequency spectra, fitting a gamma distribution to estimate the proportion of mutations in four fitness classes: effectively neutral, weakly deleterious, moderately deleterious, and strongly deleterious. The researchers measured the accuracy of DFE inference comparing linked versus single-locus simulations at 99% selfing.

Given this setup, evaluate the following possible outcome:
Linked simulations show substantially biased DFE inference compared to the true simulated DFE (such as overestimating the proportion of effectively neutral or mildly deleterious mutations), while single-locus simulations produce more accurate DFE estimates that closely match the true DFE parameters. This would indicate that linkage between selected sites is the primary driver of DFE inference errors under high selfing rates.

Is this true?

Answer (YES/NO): YES